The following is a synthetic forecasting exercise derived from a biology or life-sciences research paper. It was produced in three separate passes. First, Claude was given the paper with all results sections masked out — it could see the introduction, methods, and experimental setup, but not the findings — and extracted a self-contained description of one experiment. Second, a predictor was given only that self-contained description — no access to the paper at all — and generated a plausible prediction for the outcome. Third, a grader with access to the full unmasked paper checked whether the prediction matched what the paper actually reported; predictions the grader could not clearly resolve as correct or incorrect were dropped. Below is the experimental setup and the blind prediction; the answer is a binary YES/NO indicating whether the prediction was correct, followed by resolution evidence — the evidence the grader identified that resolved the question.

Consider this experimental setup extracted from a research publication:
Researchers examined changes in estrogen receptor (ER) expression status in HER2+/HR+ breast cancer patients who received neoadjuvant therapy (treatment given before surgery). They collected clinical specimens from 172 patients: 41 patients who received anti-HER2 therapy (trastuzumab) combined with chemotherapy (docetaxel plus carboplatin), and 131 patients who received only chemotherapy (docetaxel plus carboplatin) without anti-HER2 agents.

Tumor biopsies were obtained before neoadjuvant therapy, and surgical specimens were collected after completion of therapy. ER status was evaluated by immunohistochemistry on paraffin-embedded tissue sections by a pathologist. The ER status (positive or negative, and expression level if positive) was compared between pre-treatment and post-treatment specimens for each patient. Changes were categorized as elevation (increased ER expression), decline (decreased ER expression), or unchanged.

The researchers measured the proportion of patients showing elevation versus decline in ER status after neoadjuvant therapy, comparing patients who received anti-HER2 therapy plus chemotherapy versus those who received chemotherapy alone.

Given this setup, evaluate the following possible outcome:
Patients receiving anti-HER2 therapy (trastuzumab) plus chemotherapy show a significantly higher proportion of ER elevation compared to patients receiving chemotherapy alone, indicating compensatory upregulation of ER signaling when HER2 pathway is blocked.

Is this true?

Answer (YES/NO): YES